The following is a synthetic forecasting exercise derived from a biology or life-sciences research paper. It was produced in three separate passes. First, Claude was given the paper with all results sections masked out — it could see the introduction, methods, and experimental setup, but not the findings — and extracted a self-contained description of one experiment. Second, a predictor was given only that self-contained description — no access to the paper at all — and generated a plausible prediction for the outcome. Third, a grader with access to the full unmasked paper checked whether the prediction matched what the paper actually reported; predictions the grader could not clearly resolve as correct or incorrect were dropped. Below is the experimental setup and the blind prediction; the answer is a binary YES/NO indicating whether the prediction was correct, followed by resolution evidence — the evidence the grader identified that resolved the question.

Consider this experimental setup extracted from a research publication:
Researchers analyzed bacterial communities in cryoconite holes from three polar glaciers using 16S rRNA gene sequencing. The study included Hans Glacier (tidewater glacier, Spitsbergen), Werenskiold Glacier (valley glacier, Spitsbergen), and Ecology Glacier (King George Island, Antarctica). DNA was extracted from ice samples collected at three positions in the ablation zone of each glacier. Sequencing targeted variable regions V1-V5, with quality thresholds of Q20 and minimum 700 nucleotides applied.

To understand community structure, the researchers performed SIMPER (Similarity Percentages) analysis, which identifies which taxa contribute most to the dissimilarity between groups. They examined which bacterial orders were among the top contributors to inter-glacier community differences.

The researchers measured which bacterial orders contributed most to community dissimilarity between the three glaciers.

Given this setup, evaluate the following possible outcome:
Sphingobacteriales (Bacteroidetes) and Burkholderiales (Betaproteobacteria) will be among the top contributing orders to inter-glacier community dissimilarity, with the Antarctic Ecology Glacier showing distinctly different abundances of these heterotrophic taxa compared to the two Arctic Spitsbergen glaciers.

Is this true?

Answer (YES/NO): NO